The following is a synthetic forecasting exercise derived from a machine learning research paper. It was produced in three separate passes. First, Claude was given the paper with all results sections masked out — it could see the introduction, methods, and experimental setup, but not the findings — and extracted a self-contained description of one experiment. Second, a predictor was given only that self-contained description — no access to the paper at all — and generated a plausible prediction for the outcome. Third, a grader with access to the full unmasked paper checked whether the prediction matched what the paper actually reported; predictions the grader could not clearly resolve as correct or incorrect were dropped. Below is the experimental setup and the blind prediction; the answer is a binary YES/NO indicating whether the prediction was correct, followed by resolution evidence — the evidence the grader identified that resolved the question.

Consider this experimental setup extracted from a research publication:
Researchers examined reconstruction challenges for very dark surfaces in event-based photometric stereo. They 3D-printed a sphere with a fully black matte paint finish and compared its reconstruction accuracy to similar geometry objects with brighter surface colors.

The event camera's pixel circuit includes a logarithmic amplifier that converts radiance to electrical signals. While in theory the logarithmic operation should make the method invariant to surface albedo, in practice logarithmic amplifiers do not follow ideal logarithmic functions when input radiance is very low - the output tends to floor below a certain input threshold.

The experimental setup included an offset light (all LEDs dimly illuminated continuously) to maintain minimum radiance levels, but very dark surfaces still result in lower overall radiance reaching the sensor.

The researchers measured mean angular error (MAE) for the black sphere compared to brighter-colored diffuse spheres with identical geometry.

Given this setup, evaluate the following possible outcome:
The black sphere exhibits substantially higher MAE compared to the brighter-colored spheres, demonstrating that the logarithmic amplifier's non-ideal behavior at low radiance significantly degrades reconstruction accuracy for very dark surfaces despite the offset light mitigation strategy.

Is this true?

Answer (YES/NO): YES